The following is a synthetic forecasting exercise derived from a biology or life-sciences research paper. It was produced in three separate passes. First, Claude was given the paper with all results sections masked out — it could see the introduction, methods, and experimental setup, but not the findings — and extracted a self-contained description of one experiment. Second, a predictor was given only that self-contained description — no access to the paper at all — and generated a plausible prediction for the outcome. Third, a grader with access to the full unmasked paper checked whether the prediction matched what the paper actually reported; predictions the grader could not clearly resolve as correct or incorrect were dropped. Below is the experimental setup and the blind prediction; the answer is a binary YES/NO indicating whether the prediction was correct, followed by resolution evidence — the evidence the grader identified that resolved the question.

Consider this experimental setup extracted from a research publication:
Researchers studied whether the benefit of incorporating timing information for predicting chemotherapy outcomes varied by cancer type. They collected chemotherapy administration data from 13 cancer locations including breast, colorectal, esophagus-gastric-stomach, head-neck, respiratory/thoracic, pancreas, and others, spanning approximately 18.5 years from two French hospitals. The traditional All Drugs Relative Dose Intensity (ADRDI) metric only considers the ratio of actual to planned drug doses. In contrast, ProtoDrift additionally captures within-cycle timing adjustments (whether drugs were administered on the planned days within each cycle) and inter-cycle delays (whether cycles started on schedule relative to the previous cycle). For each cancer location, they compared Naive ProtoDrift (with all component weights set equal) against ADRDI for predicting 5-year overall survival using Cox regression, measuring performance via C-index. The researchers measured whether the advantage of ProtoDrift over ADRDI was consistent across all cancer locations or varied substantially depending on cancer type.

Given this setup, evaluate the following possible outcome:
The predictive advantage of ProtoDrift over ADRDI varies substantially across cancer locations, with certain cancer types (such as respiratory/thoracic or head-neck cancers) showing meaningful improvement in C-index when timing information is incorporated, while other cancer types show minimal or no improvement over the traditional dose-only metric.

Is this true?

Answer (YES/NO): YES